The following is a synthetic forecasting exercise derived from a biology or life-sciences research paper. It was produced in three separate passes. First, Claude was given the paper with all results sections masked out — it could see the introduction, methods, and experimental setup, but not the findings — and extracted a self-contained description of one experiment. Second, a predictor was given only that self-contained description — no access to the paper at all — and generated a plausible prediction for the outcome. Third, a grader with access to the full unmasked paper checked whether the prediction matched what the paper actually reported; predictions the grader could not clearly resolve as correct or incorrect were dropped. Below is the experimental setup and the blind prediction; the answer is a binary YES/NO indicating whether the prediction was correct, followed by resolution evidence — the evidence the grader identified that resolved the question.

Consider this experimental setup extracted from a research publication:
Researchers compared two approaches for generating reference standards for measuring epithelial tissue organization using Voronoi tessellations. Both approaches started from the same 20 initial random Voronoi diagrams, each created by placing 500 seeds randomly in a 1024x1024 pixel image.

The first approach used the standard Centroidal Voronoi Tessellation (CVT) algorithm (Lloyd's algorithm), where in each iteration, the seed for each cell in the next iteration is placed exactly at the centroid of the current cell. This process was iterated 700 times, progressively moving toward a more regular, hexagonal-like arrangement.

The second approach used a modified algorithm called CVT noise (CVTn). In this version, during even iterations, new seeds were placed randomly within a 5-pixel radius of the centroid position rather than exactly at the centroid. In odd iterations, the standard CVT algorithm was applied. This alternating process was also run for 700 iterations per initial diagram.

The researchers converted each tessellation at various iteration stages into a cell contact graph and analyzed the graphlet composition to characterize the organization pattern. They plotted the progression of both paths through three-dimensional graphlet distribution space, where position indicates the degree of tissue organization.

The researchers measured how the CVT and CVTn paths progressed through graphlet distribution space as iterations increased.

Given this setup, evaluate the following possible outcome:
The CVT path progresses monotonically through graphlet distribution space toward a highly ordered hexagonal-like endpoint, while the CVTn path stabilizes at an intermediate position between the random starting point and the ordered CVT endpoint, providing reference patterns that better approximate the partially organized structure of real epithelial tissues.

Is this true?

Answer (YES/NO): NO